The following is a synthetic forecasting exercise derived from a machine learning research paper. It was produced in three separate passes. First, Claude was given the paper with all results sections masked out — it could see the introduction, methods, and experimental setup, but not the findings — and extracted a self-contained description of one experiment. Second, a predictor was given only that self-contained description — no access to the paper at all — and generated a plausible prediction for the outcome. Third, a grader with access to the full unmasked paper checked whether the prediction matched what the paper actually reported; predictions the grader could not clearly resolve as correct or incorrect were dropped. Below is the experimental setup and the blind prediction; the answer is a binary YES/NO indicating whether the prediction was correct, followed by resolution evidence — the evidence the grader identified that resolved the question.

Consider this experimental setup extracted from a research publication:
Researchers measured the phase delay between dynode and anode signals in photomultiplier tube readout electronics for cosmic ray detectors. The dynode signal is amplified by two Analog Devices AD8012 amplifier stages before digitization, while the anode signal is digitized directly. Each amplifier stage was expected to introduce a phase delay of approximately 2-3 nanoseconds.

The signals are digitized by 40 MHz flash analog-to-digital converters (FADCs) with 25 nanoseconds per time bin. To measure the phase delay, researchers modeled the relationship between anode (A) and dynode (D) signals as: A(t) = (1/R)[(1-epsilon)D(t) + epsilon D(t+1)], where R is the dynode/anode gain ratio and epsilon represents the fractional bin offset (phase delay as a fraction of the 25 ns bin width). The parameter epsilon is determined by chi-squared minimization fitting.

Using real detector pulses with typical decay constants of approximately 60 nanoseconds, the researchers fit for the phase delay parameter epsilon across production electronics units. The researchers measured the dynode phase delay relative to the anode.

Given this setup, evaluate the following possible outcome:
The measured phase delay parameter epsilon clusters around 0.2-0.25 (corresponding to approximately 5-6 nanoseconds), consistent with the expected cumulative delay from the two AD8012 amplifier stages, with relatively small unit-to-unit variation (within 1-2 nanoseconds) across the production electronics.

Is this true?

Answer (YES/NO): YES